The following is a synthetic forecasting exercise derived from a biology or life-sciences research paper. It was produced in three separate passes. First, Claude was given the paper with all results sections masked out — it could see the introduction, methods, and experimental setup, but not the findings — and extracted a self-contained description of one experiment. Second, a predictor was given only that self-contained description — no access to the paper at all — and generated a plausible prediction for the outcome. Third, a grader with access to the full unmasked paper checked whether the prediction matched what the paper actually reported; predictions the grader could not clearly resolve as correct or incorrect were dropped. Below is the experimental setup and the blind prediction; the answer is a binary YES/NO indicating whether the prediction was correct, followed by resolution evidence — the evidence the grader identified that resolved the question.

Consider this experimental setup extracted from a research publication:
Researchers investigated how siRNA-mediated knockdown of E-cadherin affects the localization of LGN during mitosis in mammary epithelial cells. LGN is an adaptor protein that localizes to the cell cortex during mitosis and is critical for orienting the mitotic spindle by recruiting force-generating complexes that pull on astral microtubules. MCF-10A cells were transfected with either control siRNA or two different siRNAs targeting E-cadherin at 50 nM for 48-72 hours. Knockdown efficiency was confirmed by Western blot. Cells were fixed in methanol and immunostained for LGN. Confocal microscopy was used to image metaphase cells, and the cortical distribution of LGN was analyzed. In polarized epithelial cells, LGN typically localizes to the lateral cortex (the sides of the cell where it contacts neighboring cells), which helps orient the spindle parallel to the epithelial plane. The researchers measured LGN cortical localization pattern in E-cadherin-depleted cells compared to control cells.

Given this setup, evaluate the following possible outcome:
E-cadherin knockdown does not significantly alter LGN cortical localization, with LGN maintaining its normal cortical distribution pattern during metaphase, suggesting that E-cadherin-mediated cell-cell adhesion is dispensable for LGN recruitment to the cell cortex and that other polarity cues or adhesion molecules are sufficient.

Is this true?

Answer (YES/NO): NO